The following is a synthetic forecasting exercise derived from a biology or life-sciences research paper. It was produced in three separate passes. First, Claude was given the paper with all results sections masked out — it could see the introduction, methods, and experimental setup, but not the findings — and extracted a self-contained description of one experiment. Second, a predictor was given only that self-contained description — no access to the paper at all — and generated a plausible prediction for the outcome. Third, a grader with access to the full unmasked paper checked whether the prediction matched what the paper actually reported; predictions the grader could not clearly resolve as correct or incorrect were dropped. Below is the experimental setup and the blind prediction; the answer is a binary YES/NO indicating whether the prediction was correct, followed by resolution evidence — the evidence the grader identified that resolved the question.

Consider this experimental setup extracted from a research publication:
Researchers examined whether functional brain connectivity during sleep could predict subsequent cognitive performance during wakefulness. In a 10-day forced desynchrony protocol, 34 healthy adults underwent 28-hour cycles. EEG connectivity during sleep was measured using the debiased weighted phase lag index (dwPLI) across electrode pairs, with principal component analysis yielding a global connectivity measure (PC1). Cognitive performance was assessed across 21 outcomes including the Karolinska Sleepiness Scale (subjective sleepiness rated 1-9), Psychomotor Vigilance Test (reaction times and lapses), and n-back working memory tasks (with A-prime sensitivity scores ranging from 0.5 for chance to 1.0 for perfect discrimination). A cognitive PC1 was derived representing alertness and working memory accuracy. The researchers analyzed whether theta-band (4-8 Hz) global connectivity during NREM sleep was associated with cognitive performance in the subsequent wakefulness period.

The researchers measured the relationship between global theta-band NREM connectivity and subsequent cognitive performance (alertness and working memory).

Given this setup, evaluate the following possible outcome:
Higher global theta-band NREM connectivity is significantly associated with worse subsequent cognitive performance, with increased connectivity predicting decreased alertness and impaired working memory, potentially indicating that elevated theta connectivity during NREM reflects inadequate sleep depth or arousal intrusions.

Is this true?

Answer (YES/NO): YES